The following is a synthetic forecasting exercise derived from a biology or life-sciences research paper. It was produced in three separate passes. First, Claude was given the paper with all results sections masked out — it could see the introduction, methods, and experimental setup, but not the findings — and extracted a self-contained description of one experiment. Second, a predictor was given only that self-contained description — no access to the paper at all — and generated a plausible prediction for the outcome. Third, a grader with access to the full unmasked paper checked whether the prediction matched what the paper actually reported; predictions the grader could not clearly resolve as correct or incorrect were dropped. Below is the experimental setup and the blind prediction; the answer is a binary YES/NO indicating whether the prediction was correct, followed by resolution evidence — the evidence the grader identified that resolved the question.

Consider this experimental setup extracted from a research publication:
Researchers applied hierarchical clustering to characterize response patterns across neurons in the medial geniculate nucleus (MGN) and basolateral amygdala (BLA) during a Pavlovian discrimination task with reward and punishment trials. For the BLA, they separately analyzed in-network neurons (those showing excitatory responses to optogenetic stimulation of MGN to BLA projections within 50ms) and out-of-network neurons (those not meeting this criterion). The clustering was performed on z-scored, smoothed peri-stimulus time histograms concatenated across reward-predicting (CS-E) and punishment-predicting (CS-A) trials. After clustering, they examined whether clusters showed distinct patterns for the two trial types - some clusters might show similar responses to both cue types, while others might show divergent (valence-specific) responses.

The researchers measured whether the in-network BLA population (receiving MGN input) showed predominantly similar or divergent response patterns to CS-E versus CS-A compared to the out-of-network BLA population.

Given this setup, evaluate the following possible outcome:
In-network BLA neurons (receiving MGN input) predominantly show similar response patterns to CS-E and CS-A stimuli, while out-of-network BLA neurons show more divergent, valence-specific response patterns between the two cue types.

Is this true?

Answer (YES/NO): NO